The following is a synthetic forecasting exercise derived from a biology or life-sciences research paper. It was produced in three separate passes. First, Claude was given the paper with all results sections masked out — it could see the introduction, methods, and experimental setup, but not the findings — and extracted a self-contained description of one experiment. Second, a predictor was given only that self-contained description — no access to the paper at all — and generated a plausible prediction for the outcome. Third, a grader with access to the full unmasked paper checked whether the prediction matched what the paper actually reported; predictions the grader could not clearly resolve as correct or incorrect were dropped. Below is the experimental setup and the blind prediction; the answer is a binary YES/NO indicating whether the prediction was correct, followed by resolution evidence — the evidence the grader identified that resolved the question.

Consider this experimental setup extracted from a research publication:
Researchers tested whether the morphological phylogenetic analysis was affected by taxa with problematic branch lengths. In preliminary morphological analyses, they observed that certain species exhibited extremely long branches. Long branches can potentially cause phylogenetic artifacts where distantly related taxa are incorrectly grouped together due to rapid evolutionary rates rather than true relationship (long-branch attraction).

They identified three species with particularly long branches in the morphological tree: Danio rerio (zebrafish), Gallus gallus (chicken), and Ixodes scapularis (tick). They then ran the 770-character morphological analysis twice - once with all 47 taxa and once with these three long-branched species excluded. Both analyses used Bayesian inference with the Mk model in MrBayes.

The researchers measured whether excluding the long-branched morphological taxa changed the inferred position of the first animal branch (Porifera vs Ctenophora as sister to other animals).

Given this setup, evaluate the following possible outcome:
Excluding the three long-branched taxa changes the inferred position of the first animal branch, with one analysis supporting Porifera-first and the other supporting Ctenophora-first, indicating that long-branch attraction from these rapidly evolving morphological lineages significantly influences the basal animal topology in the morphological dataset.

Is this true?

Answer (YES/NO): NO